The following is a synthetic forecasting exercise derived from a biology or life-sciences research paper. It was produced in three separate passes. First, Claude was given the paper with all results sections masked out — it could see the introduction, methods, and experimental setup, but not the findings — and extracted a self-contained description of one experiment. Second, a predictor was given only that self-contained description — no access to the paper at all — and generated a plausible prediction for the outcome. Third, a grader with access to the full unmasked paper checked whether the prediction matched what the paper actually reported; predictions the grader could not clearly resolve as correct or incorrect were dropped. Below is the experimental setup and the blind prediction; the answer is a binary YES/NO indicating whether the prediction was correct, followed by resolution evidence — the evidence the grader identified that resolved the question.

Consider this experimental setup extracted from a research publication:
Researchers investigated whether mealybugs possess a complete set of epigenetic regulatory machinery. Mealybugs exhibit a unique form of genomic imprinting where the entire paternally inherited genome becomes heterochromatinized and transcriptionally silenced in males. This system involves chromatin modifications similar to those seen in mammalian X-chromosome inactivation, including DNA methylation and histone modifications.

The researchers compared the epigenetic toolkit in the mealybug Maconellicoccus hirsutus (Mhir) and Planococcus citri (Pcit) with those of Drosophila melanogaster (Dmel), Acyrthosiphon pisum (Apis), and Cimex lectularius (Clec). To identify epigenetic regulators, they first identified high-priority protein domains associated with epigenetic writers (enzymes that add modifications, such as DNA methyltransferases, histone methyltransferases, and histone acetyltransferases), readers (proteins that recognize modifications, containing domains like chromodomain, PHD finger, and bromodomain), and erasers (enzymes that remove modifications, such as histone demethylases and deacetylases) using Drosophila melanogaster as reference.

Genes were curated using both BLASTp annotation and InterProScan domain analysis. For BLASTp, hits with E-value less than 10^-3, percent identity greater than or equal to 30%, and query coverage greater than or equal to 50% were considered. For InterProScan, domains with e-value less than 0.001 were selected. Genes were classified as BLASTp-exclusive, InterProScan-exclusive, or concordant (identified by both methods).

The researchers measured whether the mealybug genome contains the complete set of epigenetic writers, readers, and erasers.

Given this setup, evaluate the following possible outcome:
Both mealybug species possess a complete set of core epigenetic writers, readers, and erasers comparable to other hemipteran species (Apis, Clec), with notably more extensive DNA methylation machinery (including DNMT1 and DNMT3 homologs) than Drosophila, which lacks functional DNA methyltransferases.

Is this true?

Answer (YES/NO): NO